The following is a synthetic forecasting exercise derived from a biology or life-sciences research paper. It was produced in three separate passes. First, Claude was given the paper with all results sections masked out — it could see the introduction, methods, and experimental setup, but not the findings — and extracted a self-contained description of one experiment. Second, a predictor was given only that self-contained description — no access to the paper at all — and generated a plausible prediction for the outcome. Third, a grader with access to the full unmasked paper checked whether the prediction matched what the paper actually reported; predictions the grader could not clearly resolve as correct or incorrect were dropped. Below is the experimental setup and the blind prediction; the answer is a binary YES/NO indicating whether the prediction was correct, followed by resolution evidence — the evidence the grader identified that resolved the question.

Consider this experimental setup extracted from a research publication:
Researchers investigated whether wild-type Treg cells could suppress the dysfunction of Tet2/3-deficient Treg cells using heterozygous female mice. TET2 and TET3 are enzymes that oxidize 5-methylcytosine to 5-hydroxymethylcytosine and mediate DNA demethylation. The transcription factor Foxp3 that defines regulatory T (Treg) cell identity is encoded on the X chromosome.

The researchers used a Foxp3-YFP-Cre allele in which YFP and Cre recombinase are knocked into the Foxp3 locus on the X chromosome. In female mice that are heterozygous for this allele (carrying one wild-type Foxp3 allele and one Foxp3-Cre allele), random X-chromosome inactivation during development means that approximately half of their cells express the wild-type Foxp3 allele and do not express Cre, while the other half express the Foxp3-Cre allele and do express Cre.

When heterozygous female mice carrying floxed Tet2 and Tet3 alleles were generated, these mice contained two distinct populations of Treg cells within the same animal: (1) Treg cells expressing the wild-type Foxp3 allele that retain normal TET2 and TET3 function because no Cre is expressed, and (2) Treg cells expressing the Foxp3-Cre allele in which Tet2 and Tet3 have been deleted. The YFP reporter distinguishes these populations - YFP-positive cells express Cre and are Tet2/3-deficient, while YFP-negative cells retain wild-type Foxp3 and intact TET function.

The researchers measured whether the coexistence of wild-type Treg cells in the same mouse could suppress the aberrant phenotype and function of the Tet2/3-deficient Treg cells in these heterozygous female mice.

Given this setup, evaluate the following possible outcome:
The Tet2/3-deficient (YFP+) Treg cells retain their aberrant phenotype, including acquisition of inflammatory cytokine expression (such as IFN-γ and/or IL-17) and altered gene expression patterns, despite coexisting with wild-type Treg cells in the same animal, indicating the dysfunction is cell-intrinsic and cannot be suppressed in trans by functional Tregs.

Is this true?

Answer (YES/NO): YES